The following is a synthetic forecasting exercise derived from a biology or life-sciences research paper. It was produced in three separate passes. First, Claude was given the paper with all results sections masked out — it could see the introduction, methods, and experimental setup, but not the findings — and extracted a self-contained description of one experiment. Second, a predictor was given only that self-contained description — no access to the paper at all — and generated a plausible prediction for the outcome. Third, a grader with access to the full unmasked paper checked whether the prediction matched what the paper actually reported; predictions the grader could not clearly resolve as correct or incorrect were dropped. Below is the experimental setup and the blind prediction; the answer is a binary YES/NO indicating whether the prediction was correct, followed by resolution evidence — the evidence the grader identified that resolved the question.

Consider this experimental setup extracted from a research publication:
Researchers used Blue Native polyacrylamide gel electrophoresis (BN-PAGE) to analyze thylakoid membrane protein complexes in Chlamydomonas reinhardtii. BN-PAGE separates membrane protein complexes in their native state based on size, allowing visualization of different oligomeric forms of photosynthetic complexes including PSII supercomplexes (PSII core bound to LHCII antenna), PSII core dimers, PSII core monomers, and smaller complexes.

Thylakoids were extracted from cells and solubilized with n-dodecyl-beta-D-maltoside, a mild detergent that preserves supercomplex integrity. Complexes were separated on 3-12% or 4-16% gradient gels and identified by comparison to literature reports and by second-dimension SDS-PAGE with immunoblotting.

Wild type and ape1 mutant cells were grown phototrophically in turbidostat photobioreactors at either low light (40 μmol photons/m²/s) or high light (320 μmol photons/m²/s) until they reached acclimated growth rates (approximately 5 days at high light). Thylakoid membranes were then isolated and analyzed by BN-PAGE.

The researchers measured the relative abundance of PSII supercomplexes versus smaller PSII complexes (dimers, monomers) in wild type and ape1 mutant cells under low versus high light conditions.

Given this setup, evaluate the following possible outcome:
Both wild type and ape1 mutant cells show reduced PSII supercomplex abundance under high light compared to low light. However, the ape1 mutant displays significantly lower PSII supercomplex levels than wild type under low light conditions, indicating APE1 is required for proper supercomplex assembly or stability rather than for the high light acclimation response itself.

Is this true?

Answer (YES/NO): NO